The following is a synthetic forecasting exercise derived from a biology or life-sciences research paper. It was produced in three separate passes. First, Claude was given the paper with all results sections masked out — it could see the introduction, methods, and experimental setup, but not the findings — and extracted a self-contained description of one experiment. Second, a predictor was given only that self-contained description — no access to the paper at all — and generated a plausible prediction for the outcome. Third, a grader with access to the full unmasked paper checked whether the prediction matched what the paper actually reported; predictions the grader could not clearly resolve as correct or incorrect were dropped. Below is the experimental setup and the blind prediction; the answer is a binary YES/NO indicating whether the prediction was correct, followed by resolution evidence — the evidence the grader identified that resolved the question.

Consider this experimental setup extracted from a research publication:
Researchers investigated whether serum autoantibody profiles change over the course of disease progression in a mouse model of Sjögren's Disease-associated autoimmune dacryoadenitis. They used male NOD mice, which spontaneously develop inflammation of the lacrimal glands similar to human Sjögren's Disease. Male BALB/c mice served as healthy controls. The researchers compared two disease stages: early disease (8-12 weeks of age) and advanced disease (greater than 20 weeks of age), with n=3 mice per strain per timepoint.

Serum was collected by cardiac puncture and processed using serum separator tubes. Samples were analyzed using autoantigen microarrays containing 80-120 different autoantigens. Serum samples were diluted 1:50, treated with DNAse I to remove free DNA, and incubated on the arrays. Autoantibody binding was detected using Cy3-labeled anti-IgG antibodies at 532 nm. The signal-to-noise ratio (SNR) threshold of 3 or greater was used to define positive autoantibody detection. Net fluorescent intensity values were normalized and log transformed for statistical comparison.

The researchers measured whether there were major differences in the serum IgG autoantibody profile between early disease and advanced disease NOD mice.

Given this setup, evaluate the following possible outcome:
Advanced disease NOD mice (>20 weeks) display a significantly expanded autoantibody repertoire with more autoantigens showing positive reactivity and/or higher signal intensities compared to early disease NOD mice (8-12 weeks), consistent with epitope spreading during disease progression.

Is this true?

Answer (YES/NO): NO